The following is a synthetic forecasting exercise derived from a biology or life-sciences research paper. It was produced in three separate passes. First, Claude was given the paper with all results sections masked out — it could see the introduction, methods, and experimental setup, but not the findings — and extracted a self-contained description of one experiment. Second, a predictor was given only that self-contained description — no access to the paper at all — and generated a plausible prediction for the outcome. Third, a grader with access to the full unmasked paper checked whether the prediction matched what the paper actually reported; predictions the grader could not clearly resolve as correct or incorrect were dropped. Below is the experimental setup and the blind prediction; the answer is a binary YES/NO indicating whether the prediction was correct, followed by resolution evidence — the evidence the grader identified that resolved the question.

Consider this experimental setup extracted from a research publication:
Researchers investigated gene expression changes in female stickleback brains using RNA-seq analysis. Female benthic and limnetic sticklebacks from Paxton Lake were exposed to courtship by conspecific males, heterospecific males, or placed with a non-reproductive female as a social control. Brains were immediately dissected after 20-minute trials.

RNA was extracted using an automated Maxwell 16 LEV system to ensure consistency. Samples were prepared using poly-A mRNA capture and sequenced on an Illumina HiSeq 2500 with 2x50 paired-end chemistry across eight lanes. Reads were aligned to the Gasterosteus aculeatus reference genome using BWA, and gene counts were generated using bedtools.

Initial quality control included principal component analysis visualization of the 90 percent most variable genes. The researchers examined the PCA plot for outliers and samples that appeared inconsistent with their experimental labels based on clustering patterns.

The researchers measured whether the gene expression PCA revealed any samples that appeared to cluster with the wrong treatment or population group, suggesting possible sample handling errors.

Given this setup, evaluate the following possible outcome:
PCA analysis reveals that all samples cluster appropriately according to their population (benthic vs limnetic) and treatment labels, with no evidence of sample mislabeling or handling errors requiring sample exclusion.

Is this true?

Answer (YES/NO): NO